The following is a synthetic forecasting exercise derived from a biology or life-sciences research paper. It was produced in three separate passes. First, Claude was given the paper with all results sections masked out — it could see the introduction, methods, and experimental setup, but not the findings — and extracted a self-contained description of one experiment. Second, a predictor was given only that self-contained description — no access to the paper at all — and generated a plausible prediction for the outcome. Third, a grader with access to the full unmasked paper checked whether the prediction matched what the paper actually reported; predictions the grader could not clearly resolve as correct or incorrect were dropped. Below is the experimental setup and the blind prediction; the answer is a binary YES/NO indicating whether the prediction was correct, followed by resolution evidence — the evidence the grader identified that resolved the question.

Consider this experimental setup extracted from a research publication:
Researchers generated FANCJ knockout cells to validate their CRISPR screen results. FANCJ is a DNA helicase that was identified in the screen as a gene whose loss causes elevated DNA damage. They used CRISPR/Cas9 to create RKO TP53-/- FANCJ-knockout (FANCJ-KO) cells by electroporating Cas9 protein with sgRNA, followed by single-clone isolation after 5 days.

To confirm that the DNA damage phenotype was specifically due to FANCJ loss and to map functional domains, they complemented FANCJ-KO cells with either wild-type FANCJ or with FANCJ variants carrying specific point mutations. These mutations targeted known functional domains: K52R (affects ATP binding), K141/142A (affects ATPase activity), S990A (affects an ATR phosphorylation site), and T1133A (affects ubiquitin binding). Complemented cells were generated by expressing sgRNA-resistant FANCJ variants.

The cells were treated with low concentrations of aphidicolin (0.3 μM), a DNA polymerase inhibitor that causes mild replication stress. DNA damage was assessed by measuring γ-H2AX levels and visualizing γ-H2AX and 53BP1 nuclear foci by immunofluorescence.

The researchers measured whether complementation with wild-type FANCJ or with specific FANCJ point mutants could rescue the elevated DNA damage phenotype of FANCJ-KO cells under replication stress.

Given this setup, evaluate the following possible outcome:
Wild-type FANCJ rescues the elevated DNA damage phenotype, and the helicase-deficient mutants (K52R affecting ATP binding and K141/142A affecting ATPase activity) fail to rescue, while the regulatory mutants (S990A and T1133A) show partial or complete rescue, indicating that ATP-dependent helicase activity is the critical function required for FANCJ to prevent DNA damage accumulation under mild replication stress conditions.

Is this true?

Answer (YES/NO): NO